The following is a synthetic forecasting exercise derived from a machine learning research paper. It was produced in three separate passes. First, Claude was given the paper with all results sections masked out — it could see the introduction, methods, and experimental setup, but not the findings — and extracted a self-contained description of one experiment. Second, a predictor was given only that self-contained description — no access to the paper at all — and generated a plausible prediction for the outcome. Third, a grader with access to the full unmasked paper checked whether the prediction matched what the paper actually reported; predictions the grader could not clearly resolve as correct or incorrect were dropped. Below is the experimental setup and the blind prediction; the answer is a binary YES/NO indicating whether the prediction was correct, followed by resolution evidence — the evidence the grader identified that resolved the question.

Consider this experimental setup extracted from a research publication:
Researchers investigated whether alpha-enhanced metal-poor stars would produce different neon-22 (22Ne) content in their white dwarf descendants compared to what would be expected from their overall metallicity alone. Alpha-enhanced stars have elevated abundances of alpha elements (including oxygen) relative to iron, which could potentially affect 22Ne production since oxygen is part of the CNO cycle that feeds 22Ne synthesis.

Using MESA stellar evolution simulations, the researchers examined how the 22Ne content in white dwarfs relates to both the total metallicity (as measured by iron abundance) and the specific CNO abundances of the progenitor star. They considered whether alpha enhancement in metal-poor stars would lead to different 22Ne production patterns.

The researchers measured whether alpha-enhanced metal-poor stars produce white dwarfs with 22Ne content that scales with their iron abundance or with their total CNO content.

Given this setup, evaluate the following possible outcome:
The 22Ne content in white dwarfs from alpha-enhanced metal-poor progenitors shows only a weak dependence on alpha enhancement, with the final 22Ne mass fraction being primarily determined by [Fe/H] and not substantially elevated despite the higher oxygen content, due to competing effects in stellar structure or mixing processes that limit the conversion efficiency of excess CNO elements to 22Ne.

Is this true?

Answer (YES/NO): NO